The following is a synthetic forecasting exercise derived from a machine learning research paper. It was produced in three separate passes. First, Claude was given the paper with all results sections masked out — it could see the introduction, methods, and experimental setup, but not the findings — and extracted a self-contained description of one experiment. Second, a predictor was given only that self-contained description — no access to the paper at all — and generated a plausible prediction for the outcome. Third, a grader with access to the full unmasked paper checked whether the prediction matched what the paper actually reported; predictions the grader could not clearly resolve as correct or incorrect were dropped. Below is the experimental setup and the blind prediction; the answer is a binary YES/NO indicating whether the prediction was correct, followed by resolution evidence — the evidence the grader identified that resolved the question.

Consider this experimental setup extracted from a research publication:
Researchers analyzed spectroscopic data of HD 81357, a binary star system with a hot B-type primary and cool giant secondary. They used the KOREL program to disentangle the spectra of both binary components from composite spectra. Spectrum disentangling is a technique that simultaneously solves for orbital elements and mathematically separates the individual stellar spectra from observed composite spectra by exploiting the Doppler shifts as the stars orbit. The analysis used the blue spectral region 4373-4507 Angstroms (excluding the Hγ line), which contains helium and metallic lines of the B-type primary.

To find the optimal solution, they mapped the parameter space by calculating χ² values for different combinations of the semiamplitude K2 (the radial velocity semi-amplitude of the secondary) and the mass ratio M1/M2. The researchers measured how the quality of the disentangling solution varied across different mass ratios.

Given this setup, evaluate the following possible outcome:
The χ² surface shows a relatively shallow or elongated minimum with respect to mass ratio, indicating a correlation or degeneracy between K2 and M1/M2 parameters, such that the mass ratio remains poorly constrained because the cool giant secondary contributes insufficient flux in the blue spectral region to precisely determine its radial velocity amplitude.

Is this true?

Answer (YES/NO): NO